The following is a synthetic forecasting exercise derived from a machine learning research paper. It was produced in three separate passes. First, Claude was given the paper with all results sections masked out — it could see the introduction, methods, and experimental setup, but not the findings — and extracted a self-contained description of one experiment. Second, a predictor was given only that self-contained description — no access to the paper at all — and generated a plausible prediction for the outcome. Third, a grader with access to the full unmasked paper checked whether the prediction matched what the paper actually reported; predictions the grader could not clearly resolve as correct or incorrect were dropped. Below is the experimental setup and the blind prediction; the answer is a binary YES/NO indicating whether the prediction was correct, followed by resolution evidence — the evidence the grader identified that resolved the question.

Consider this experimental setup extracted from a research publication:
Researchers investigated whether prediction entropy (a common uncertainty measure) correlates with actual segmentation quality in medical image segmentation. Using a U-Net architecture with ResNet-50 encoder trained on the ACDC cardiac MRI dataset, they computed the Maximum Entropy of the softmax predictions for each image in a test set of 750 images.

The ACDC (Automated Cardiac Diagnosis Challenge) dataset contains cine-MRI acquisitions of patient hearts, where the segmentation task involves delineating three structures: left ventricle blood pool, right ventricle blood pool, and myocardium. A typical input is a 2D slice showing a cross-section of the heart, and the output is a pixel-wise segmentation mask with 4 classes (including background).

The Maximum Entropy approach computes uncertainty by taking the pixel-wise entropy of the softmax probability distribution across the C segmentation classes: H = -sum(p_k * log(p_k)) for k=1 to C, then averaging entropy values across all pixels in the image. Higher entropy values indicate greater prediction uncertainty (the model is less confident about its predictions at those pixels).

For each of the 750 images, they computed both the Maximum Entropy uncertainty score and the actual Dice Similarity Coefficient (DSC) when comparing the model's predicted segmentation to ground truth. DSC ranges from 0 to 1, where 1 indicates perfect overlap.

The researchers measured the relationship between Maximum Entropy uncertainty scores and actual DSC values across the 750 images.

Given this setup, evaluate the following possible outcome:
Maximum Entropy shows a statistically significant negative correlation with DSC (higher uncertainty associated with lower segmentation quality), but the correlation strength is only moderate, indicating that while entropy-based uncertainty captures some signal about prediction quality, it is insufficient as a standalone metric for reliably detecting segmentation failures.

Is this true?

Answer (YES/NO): NO